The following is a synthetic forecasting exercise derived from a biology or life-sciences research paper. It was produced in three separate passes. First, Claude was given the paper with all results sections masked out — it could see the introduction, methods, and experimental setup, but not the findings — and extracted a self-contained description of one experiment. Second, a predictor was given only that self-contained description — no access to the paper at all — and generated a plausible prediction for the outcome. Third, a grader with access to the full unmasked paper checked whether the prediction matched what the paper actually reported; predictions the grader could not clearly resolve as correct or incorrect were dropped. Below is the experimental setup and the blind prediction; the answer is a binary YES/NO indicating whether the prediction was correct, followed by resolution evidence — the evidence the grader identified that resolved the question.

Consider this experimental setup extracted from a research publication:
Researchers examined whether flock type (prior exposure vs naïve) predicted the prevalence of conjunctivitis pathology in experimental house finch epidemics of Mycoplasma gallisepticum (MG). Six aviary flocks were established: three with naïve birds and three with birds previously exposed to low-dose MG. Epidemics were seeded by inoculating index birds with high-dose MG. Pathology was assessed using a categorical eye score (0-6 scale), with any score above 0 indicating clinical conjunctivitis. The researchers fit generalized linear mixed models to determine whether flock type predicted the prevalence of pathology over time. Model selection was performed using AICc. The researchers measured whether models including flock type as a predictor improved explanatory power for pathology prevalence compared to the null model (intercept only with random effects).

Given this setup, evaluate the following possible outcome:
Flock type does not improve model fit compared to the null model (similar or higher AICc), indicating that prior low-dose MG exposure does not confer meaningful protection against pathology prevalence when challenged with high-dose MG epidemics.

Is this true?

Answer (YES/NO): YES